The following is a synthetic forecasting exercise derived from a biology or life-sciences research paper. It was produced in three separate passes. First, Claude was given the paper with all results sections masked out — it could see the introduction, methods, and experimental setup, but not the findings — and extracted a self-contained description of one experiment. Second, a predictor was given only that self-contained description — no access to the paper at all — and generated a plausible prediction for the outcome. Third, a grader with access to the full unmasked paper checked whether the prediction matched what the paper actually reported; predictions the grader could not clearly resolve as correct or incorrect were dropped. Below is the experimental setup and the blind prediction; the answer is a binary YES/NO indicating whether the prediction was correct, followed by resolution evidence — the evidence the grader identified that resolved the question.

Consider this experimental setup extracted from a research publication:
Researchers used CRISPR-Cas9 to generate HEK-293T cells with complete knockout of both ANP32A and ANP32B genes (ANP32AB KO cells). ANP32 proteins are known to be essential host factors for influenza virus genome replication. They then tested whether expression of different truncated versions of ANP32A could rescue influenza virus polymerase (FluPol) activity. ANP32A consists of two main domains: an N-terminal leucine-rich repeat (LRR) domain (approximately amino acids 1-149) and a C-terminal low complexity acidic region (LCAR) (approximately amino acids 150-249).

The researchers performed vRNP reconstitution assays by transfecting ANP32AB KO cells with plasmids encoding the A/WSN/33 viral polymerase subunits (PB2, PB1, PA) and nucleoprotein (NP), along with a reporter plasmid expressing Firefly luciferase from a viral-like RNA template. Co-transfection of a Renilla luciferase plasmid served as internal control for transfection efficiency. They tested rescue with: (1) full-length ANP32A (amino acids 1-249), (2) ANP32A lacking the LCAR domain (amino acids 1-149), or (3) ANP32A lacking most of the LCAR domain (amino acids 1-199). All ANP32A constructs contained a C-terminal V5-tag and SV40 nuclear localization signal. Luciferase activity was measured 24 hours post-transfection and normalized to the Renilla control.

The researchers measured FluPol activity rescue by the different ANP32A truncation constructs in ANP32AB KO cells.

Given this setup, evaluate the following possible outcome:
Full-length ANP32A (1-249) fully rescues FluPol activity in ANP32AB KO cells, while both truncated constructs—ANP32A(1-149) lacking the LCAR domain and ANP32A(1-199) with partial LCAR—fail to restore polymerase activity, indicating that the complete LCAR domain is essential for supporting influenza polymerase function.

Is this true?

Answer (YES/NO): NO